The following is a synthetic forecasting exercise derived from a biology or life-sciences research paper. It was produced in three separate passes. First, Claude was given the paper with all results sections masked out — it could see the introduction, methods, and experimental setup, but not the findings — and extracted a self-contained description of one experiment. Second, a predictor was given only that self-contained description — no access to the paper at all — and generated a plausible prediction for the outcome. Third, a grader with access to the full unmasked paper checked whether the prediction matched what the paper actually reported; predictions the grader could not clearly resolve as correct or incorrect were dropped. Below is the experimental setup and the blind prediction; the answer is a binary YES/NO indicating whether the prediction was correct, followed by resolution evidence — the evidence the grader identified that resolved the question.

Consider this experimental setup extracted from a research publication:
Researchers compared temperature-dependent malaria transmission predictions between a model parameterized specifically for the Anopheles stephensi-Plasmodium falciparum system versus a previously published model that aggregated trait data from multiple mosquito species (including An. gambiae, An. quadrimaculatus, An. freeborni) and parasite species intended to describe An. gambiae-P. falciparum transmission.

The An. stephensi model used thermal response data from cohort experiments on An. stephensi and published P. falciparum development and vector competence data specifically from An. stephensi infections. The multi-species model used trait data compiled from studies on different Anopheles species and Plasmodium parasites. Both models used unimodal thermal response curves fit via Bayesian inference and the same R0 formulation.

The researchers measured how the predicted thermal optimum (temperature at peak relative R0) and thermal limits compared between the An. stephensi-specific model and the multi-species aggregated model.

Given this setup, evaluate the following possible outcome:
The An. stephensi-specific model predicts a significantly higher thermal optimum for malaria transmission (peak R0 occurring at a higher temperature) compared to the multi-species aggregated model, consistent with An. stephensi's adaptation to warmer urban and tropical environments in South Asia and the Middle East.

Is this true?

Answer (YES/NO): YES